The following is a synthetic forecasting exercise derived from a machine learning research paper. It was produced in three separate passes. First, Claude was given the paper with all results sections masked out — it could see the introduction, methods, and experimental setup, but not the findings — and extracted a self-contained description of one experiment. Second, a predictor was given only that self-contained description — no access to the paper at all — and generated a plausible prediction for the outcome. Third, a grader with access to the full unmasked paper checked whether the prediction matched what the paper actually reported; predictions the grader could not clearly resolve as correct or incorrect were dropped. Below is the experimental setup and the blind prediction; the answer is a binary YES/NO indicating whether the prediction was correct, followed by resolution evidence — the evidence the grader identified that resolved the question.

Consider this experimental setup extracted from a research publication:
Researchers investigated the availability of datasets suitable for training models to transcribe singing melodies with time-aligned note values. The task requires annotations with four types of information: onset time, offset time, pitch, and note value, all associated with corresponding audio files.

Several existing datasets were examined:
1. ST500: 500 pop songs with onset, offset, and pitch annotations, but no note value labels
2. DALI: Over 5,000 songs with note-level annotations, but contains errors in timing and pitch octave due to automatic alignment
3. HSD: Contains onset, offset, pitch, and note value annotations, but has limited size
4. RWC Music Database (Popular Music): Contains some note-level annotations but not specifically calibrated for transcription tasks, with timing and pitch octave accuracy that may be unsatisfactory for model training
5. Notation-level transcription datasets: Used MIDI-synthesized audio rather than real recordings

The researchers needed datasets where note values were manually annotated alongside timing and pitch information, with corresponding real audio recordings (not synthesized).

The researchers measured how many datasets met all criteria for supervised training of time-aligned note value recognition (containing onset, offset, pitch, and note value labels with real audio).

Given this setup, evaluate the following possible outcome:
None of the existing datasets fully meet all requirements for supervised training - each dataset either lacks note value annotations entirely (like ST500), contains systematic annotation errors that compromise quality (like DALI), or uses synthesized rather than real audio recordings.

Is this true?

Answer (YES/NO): NO